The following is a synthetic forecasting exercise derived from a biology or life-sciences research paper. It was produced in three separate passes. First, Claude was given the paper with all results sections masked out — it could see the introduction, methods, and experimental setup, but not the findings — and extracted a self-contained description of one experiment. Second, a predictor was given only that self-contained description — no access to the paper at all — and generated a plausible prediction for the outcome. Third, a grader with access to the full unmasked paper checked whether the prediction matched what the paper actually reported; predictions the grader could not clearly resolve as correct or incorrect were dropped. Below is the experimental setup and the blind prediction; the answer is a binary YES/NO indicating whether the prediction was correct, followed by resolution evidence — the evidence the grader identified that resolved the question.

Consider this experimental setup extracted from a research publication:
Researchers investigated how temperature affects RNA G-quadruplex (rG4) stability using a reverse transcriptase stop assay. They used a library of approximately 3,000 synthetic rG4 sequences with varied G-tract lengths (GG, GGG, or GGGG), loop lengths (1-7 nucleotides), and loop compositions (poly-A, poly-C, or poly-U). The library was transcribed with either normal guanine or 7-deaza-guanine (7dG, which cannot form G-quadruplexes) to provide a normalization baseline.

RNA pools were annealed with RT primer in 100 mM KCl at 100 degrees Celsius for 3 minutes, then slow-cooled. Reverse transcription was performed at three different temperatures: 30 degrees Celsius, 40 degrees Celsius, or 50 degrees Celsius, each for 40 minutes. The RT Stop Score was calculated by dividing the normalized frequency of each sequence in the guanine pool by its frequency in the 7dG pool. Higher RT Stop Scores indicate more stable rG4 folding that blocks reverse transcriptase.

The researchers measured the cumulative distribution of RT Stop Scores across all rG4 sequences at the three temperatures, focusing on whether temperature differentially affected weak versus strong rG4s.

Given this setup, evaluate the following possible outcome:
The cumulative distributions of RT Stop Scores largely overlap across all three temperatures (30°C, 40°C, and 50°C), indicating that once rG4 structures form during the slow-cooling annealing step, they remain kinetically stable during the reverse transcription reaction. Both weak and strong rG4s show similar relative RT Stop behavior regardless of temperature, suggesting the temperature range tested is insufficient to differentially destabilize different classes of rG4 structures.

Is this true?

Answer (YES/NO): NO